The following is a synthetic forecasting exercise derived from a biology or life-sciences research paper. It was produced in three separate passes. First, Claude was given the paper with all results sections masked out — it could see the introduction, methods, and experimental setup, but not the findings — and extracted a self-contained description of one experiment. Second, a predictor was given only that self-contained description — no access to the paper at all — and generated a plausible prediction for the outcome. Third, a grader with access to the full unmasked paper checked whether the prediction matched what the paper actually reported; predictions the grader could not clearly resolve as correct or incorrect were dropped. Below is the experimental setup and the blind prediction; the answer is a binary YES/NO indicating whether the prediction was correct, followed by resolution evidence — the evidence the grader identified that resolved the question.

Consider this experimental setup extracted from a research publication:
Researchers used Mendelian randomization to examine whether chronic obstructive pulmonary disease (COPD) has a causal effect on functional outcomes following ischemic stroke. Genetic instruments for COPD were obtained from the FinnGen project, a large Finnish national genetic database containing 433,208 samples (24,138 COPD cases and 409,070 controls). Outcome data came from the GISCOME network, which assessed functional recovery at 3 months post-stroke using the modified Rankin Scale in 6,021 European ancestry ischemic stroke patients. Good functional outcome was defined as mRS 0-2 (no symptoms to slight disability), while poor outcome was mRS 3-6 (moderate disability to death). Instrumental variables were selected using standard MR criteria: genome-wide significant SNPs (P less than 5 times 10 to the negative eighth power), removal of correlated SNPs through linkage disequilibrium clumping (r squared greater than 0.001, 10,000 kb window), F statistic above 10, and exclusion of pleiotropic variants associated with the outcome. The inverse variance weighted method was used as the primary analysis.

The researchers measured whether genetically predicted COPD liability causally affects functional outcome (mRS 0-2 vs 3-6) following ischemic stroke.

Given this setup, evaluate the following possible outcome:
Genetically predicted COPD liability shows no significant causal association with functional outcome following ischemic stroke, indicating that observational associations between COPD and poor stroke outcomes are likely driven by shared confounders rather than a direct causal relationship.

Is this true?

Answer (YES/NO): YES